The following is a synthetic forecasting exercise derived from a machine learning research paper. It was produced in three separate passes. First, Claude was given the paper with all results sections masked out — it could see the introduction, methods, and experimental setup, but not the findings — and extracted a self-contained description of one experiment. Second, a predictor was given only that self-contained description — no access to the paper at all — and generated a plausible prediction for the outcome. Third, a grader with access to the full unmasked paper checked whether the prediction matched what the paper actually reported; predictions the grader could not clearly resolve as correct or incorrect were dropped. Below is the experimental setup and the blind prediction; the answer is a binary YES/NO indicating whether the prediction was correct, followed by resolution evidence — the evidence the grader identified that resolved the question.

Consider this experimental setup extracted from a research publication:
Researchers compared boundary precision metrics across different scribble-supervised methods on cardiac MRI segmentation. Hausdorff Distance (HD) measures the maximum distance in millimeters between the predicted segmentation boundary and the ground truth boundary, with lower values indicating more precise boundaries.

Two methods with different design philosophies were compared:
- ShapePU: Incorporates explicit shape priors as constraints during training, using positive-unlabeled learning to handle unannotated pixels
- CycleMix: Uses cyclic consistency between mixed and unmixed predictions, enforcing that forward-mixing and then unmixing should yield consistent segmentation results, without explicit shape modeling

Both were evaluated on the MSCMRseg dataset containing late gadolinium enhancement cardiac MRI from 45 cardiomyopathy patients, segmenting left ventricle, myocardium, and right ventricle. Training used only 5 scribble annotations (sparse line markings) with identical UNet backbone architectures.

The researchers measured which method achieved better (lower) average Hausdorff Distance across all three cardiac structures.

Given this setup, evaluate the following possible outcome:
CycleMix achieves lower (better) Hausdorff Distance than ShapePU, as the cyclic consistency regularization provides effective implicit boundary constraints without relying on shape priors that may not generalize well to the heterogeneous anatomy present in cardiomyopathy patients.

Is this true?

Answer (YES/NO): YES